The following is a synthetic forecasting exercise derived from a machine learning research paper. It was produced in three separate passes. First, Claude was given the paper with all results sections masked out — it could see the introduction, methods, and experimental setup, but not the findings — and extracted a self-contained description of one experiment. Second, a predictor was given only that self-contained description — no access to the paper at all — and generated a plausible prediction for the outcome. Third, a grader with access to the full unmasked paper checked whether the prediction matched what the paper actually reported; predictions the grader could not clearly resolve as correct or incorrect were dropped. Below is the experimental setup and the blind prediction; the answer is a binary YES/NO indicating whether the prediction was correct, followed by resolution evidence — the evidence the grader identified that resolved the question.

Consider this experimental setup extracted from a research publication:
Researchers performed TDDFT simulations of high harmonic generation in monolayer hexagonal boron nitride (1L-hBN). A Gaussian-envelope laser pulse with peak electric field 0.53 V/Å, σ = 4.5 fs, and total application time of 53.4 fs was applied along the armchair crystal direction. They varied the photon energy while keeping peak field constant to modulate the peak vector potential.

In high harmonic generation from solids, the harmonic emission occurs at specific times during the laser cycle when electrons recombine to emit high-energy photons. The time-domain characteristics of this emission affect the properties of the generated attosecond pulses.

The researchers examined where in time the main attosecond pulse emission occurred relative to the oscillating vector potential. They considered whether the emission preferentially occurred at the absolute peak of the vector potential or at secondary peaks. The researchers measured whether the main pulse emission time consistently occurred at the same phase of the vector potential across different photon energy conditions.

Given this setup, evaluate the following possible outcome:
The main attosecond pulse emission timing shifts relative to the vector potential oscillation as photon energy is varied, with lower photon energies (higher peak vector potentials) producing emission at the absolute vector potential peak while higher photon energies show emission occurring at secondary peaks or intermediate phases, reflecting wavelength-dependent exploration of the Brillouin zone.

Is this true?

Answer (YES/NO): NO